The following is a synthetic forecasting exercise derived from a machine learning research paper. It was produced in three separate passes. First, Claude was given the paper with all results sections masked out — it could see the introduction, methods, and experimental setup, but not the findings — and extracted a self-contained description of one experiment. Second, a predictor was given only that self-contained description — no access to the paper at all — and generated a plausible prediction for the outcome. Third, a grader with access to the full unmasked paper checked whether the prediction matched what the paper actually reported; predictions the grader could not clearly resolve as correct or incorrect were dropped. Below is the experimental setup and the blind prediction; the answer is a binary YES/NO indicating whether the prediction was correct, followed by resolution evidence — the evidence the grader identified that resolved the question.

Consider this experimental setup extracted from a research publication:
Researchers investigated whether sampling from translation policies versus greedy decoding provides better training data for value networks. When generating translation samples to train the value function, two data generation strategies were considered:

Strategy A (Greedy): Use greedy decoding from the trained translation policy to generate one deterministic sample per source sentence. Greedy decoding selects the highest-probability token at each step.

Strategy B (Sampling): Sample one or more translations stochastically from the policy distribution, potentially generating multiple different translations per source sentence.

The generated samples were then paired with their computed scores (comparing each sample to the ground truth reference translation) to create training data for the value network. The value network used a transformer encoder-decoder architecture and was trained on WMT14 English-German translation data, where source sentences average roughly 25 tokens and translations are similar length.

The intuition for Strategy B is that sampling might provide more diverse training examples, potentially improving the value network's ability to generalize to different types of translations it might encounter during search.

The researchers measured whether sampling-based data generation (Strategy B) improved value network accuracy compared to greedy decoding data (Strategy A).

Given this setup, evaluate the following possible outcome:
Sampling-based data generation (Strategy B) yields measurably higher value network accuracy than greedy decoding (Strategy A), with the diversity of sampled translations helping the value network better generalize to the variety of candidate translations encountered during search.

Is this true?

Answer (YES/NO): NO